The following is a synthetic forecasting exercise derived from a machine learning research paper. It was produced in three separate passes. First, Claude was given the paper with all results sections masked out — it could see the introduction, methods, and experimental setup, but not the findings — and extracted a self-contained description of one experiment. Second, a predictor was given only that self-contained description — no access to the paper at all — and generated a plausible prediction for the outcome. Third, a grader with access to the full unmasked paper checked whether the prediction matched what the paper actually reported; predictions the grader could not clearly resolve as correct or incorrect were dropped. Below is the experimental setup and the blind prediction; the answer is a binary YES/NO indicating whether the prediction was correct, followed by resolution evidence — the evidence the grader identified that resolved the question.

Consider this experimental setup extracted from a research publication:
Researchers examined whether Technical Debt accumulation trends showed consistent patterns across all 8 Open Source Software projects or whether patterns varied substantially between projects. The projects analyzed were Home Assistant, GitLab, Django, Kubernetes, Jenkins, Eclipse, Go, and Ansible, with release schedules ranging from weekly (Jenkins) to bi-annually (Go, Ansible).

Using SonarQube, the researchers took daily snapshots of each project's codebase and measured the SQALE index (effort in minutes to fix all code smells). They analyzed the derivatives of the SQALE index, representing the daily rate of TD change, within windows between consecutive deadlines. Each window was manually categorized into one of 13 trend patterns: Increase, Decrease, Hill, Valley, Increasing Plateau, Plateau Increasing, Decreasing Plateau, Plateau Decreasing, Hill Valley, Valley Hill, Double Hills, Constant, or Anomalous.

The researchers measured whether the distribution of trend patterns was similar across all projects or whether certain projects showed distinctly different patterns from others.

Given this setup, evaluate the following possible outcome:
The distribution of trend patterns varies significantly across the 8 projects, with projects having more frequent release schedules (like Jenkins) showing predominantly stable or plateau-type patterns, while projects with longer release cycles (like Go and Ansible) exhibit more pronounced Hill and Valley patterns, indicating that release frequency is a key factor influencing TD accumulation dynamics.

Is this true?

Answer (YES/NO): NO